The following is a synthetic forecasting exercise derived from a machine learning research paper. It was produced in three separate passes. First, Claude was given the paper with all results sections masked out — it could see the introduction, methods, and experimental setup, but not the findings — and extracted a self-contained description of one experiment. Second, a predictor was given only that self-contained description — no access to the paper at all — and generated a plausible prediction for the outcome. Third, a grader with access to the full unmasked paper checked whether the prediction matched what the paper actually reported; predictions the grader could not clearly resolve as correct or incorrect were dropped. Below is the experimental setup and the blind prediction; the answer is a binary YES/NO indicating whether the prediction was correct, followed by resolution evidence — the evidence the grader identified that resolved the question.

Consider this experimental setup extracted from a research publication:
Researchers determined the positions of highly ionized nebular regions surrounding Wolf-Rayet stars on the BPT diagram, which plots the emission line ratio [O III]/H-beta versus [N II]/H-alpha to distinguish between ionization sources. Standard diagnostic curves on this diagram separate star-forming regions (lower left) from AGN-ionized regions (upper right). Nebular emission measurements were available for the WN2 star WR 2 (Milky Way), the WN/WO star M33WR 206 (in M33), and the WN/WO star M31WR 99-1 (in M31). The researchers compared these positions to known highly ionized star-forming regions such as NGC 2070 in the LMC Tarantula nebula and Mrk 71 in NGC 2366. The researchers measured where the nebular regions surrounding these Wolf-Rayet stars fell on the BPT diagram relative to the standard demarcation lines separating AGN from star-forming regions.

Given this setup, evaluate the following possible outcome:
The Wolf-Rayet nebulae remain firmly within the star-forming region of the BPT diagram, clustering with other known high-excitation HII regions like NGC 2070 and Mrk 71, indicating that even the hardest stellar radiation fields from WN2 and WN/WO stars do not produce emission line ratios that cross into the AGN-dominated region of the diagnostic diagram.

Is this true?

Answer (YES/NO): NO